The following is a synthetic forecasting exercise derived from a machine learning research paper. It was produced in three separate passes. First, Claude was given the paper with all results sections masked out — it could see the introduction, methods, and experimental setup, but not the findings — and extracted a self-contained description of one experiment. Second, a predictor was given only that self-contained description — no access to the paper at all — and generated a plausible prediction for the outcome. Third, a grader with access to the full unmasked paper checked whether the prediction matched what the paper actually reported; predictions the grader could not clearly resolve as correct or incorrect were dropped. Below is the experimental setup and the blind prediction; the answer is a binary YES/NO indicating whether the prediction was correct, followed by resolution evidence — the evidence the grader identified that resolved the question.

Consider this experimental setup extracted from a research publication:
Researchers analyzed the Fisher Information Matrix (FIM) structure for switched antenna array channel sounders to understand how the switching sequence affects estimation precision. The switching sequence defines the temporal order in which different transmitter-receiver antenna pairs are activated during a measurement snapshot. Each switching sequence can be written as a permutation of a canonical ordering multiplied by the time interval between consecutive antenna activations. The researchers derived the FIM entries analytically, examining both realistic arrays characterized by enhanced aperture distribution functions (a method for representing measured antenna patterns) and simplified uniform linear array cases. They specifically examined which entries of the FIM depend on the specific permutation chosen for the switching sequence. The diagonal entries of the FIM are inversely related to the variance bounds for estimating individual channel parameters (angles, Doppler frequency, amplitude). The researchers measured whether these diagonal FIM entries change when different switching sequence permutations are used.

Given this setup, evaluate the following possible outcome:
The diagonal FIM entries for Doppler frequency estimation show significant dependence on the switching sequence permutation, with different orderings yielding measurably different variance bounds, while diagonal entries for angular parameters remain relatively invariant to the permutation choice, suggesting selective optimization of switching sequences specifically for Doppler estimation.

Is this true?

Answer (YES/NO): NO